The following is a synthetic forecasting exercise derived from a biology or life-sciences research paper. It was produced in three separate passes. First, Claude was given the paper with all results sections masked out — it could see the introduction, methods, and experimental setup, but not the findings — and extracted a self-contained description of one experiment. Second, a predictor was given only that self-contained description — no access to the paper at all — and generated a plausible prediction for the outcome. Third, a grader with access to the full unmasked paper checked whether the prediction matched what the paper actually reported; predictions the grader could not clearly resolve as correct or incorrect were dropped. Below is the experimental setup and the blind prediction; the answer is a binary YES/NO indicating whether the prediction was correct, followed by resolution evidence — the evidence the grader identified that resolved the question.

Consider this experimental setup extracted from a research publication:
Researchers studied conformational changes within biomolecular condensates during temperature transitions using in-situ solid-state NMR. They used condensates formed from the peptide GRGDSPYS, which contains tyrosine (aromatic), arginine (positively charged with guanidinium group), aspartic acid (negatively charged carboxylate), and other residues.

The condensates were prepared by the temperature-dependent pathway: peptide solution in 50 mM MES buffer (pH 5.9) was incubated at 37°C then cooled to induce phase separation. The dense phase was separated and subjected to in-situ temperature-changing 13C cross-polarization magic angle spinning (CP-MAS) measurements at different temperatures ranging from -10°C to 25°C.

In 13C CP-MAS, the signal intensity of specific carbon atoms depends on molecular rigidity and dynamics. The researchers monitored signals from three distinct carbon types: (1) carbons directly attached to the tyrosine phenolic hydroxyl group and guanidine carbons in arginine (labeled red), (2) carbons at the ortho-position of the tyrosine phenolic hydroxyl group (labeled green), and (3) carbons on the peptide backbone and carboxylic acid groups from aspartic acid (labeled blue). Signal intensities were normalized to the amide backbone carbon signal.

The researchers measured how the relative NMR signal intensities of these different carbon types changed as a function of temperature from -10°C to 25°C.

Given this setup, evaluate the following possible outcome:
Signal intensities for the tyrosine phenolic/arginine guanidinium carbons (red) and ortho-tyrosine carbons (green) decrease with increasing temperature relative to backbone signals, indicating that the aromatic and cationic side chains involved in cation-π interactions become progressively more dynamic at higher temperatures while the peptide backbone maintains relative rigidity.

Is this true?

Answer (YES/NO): YES